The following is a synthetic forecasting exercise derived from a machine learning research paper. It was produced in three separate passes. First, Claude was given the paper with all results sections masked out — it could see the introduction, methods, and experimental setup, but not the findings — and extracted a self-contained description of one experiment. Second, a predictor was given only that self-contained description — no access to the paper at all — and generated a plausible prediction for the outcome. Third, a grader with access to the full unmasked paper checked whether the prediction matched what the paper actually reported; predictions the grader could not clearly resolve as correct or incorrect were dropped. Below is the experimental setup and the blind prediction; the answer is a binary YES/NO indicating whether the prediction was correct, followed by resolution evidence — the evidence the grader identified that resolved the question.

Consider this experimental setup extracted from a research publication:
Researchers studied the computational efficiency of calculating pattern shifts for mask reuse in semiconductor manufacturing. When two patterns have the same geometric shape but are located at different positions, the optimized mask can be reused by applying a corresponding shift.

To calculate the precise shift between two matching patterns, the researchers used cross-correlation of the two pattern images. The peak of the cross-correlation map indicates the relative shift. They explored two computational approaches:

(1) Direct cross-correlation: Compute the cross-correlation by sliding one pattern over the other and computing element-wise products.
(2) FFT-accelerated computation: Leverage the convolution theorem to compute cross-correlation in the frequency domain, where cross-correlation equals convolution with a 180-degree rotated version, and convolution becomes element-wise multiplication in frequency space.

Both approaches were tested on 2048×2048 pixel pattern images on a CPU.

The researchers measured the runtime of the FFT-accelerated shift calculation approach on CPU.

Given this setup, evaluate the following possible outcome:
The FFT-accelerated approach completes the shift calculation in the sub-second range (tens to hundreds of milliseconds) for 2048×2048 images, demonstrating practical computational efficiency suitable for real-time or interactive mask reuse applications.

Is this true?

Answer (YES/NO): YES